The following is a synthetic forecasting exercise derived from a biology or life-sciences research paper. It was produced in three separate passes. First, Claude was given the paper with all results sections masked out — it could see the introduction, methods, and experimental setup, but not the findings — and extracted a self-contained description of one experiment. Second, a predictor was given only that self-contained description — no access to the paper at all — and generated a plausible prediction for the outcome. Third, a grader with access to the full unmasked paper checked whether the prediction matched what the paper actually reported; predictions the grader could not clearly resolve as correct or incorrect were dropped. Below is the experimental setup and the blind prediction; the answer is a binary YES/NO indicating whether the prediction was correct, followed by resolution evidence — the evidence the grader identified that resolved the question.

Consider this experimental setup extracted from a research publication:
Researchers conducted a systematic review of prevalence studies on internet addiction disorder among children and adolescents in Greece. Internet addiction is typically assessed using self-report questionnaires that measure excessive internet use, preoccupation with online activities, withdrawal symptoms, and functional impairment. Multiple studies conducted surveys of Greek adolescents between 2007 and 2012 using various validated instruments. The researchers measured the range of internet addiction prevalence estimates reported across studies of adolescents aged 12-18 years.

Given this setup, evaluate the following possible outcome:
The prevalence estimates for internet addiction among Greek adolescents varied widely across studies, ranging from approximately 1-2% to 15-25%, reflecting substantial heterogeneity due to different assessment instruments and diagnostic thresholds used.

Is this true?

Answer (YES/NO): NO